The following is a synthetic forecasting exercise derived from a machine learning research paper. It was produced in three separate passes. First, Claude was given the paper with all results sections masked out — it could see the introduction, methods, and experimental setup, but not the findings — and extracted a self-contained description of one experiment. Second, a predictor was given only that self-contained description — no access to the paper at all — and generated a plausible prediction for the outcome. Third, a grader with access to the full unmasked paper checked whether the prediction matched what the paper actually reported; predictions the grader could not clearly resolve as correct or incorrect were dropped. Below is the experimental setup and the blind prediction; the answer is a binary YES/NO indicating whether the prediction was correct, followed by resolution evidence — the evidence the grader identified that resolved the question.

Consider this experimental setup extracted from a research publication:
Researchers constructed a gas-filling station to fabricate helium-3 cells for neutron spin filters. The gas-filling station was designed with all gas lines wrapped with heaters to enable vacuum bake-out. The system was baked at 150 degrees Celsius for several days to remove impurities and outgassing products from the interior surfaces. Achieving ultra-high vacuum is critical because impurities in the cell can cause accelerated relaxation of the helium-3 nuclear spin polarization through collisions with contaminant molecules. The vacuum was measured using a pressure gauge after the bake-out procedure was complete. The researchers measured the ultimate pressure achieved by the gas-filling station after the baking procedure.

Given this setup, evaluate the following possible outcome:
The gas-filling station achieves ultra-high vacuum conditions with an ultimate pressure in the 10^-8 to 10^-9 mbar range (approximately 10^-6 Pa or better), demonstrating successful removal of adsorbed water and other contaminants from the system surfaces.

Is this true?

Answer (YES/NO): YES